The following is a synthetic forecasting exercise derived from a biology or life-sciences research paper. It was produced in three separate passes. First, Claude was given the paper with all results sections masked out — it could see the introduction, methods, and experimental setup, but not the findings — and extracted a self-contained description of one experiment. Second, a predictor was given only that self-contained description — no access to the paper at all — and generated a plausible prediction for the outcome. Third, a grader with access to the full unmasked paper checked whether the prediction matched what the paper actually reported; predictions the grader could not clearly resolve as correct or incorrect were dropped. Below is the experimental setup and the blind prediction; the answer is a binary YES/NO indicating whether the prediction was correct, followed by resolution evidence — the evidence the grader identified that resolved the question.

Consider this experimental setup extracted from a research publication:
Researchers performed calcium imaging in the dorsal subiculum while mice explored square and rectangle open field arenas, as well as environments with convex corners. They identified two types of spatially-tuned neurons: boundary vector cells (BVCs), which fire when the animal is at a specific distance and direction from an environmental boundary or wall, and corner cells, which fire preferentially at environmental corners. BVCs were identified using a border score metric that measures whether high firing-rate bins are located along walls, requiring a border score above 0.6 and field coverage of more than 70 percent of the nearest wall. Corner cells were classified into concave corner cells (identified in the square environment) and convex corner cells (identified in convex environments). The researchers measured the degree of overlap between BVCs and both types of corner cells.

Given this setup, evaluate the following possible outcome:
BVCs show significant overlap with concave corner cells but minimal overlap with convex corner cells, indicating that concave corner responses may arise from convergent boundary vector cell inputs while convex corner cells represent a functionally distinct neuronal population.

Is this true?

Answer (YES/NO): NO